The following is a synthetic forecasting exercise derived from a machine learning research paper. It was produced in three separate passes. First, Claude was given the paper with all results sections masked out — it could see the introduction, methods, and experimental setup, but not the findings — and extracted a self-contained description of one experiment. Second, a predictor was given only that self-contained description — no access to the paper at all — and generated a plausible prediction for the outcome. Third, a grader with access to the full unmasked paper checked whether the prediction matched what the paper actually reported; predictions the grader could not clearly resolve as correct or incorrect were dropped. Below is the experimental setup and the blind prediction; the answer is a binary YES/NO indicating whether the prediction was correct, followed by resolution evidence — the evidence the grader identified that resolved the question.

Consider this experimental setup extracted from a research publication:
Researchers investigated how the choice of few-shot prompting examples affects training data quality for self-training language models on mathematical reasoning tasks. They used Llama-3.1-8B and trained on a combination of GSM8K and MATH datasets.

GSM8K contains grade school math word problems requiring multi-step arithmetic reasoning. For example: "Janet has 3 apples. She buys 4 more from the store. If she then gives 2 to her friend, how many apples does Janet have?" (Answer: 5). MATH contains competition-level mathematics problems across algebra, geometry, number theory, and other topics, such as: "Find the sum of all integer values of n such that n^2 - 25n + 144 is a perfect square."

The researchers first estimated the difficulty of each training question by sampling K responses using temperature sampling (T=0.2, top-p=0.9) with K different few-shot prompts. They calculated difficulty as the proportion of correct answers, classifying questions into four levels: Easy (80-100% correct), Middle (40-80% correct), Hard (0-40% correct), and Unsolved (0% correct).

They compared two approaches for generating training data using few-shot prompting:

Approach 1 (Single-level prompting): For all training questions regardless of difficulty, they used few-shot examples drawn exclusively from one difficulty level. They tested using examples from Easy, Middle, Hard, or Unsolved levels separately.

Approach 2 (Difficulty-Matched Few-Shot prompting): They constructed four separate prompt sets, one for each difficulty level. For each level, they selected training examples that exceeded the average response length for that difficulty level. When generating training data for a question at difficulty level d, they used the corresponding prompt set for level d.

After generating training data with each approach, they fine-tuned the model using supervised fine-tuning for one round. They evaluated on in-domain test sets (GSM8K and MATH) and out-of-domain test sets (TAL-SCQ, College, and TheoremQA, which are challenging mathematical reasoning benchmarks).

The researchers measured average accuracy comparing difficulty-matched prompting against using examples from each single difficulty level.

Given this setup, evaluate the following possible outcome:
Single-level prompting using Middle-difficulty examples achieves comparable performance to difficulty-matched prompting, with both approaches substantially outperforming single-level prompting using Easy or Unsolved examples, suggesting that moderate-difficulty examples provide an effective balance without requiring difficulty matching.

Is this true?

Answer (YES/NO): NO